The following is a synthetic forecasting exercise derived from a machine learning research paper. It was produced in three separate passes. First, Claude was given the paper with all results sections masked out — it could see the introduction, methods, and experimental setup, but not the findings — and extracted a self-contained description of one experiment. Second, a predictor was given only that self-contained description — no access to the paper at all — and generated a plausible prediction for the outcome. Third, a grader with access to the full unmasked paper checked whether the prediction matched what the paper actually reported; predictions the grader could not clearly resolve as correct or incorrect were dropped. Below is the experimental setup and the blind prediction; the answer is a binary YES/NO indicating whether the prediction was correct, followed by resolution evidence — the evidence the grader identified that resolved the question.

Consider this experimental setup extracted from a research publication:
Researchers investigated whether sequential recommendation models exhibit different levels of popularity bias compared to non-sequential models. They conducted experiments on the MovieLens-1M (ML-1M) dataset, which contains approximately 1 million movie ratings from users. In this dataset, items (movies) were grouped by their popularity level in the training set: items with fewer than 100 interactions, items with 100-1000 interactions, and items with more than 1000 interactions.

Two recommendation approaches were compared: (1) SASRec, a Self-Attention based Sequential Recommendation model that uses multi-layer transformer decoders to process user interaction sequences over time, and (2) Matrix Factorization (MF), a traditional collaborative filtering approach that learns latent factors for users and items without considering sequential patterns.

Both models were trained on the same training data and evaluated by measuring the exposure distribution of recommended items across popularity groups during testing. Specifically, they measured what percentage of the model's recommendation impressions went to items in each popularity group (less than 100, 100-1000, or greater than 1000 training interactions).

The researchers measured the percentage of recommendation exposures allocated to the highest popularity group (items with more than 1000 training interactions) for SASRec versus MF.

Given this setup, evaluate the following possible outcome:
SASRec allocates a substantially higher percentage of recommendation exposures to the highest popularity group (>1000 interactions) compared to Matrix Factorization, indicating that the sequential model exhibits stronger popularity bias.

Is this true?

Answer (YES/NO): YES